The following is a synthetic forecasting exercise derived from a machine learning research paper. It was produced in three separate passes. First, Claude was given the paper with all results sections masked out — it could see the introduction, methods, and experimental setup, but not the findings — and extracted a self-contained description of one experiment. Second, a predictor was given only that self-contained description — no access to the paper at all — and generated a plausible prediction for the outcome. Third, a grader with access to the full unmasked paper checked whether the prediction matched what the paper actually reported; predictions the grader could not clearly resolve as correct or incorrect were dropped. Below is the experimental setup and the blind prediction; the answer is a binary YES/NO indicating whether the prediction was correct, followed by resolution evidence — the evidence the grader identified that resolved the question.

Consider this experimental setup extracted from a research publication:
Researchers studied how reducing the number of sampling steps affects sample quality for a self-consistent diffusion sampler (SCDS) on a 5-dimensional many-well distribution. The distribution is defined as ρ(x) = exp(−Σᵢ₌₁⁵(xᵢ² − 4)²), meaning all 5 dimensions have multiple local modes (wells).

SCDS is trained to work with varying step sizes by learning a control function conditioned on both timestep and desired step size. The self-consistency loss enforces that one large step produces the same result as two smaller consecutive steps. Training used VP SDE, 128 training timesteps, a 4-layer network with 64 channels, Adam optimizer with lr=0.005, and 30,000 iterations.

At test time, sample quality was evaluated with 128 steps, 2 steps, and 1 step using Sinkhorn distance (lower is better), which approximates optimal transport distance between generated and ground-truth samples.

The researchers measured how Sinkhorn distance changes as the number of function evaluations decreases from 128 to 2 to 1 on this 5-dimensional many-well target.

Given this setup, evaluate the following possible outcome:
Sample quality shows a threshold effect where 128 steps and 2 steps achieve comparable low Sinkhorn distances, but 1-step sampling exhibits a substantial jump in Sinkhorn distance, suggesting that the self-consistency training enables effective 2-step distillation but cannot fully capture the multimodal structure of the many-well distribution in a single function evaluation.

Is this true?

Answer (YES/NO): NO